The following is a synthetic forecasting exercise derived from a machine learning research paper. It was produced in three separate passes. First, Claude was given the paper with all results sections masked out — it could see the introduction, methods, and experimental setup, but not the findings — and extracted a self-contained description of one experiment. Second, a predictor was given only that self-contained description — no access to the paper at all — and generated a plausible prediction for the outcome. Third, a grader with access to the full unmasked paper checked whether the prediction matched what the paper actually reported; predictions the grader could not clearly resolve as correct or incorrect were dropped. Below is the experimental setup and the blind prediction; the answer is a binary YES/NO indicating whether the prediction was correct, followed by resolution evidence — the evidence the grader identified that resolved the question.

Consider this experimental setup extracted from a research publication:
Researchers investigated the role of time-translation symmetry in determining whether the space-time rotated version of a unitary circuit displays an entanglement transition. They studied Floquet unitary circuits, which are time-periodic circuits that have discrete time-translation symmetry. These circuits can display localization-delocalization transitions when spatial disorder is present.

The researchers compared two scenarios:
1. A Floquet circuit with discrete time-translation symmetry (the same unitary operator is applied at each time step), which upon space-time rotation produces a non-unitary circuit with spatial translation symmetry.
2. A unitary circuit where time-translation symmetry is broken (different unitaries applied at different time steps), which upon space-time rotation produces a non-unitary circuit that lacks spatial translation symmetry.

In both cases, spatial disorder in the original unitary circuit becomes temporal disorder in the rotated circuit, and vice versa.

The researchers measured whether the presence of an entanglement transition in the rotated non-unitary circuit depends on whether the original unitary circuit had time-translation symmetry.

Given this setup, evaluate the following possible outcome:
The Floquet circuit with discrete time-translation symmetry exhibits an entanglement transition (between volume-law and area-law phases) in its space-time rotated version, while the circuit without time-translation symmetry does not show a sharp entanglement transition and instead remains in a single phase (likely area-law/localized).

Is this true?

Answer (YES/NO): NO